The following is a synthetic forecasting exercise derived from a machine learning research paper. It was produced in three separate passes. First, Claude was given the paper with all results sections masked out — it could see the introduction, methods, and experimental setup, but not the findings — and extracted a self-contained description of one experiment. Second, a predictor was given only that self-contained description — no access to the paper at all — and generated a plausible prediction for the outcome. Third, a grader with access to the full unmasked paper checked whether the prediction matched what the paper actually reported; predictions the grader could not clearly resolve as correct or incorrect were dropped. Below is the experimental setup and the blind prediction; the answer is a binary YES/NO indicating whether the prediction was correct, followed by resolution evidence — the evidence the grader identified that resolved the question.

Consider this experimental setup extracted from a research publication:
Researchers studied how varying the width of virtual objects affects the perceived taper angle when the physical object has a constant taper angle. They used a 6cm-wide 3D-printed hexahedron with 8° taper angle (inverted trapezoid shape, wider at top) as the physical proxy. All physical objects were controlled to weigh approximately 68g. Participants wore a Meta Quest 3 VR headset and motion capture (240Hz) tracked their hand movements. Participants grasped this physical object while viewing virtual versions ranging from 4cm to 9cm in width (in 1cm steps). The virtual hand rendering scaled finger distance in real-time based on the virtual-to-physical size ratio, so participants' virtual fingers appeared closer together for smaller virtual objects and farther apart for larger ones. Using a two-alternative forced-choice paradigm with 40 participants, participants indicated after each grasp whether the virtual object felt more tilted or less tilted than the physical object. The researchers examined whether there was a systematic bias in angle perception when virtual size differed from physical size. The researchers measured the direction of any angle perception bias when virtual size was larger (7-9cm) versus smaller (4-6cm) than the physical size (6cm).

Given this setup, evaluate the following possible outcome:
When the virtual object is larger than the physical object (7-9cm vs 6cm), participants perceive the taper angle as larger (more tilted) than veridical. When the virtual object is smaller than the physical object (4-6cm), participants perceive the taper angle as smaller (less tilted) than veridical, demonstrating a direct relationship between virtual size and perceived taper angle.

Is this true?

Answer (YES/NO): YES